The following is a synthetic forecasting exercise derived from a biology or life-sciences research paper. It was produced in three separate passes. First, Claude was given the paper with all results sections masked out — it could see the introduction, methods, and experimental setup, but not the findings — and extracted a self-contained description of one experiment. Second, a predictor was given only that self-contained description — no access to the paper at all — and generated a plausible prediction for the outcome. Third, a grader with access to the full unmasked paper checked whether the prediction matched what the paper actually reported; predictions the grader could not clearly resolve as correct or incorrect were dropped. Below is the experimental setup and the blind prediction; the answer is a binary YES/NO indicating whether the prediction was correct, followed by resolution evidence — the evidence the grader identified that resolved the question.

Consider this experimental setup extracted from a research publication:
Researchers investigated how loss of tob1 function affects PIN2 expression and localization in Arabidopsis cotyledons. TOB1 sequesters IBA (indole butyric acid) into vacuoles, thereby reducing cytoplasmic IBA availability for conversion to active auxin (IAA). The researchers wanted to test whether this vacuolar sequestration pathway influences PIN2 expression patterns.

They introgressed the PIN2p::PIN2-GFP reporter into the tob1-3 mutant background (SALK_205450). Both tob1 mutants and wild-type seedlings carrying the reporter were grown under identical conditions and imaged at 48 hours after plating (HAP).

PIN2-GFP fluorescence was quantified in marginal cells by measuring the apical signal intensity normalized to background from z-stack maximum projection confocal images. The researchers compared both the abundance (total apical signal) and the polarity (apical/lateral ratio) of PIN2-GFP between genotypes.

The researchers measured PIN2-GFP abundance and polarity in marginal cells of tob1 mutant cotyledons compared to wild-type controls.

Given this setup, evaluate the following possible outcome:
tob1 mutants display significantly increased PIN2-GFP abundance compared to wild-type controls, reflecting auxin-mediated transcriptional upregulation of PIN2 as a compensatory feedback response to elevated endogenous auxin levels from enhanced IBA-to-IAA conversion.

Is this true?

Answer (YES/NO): YES